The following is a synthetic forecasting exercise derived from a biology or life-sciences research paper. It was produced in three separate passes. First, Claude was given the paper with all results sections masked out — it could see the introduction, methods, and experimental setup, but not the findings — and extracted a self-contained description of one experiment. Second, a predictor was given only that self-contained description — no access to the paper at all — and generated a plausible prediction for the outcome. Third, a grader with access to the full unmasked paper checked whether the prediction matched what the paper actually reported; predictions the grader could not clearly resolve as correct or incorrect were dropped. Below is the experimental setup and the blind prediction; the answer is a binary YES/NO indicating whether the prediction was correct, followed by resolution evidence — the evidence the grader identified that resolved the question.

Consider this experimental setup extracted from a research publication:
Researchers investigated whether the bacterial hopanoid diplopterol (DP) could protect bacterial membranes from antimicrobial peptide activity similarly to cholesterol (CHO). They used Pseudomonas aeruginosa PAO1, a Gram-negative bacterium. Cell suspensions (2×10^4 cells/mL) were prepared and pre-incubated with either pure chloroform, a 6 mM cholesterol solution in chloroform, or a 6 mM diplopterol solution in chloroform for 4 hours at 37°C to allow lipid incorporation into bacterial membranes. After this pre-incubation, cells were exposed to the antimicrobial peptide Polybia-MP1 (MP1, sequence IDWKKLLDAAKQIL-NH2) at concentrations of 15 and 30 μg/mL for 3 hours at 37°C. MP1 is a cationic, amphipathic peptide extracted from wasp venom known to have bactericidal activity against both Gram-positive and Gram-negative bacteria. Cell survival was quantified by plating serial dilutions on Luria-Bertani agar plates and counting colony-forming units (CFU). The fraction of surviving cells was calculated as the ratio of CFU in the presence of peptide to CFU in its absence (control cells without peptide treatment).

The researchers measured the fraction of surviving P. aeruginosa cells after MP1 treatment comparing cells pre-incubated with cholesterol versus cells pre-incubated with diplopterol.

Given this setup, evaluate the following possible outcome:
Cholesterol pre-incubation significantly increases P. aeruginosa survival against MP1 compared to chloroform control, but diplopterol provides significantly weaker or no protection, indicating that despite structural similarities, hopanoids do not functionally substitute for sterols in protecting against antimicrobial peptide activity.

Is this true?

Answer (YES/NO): YES